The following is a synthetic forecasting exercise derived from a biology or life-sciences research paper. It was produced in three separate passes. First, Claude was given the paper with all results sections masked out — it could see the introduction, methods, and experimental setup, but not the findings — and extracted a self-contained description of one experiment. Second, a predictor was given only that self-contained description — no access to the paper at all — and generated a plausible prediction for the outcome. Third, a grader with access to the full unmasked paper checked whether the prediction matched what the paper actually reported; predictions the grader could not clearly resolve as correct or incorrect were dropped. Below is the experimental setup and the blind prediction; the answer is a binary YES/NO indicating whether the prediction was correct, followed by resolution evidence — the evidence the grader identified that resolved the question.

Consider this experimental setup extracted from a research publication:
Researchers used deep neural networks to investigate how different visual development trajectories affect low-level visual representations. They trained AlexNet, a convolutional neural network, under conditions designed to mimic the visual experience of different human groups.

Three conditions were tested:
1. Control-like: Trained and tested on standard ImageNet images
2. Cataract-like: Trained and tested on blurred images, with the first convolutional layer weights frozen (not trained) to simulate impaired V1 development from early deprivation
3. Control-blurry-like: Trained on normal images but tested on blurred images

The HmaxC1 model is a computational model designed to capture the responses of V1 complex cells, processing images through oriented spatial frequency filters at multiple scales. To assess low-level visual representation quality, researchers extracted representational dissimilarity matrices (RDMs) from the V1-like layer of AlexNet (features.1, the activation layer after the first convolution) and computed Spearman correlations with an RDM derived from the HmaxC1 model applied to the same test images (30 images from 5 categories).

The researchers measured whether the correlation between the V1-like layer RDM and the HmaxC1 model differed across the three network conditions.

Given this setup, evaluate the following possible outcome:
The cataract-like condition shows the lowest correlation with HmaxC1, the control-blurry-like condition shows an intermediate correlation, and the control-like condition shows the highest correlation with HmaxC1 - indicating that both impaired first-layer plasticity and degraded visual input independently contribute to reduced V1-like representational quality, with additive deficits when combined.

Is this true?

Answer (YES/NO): NO